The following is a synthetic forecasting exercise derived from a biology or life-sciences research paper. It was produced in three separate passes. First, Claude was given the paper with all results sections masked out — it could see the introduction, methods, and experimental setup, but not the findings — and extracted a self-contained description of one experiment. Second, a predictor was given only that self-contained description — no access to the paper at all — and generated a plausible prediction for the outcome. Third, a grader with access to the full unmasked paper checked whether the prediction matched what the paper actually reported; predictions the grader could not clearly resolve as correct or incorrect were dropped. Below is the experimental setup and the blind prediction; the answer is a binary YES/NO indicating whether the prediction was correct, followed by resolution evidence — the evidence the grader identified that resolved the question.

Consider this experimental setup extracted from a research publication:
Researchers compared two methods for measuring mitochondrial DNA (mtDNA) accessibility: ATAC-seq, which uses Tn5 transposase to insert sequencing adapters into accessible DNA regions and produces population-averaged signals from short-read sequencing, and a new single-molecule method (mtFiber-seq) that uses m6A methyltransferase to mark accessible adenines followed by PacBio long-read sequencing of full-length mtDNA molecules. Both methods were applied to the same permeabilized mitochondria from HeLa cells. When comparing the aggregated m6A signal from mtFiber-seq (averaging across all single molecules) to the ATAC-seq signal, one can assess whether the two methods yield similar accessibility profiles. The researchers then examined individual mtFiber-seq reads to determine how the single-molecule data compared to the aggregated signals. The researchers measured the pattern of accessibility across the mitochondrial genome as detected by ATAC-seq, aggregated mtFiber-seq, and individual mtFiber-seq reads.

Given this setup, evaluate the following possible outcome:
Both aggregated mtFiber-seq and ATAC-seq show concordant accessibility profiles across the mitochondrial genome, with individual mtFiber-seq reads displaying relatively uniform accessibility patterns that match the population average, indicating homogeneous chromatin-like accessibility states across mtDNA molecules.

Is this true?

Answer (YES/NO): NO